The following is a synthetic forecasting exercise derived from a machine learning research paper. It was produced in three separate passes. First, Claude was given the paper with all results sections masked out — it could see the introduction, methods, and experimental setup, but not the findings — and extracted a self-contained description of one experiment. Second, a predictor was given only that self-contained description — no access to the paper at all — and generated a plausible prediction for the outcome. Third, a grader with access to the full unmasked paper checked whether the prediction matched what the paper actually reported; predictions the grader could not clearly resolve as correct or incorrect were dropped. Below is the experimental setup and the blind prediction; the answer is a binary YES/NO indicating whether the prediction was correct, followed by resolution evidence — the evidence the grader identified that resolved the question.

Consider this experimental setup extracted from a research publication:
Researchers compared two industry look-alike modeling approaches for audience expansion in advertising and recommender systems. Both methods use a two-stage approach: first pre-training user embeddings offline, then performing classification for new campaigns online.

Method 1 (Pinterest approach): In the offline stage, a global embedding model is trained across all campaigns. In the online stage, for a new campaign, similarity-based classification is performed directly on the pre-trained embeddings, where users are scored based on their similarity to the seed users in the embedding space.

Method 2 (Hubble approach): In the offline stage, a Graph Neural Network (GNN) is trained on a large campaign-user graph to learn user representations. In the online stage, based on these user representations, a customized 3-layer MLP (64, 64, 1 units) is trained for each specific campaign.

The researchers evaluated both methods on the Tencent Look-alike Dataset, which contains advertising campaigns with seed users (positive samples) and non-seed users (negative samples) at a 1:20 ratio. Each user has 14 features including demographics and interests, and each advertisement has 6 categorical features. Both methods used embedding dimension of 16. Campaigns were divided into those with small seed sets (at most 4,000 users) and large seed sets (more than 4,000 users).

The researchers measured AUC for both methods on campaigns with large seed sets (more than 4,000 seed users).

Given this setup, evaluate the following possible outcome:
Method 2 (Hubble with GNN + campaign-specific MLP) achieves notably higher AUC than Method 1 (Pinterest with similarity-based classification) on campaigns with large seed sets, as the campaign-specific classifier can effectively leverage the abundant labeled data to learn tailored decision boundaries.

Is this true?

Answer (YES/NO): YES